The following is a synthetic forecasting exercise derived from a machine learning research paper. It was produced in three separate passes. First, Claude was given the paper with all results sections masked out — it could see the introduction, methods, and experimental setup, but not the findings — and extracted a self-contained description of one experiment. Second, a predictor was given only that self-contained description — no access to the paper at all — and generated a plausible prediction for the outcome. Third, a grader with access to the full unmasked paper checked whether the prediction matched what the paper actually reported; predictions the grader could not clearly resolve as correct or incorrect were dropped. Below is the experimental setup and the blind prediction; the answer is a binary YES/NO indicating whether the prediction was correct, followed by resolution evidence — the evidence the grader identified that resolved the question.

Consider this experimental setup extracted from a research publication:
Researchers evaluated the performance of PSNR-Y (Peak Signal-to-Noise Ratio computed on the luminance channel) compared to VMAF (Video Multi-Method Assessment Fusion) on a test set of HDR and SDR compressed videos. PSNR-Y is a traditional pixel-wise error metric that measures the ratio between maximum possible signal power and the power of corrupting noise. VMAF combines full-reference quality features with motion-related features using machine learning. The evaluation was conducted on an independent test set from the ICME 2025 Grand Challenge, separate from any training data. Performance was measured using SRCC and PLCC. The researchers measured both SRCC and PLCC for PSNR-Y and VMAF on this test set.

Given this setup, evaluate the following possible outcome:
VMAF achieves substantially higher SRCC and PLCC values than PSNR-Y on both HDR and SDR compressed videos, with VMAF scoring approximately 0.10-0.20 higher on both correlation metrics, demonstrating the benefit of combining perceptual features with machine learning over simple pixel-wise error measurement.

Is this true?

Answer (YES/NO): NO